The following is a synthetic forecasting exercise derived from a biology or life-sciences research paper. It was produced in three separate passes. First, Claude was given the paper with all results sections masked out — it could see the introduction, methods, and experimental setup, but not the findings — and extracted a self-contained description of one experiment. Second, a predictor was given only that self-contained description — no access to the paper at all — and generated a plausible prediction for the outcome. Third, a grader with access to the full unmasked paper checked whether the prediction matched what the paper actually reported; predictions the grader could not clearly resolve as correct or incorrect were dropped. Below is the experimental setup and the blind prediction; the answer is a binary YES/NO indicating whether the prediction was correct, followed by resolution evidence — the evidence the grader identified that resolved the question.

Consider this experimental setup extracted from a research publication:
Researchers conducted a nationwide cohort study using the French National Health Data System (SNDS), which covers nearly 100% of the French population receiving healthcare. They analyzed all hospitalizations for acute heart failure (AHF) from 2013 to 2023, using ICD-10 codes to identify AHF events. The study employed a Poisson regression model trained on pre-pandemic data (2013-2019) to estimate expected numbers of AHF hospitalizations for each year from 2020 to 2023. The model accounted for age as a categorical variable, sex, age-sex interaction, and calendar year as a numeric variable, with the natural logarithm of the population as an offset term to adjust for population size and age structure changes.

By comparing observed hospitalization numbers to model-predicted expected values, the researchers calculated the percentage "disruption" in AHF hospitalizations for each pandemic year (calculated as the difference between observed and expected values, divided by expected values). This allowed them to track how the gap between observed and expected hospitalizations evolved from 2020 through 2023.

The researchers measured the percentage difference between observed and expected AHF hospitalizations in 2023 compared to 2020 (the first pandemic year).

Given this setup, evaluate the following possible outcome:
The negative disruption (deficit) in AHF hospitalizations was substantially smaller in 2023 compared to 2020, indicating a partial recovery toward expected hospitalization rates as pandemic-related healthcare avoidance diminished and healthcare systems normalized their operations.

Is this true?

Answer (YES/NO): NO